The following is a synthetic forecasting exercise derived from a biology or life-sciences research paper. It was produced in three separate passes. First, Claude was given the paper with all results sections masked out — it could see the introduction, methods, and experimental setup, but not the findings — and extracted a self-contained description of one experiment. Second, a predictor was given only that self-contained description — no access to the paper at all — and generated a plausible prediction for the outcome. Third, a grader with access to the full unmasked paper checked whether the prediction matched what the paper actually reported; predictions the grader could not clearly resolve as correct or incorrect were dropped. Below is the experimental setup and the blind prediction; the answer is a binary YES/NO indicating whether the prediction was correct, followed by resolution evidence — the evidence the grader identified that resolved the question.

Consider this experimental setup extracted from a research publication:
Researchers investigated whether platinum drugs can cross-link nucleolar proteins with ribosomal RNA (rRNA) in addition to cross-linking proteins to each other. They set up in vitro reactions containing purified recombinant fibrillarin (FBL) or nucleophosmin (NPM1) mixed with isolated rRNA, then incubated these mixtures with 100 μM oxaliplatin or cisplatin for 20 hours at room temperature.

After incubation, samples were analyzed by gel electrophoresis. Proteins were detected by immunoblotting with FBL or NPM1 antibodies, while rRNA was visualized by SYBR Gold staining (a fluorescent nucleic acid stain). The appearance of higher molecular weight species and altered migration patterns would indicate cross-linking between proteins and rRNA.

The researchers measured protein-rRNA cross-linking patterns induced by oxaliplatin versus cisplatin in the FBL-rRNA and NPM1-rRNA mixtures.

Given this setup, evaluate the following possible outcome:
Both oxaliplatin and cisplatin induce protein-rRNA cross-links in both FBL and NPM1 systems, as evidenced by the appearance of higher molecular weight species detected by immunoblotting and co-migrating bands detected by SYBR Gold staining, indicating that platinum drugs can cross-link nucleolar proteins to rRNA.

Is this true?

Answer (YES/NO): NO